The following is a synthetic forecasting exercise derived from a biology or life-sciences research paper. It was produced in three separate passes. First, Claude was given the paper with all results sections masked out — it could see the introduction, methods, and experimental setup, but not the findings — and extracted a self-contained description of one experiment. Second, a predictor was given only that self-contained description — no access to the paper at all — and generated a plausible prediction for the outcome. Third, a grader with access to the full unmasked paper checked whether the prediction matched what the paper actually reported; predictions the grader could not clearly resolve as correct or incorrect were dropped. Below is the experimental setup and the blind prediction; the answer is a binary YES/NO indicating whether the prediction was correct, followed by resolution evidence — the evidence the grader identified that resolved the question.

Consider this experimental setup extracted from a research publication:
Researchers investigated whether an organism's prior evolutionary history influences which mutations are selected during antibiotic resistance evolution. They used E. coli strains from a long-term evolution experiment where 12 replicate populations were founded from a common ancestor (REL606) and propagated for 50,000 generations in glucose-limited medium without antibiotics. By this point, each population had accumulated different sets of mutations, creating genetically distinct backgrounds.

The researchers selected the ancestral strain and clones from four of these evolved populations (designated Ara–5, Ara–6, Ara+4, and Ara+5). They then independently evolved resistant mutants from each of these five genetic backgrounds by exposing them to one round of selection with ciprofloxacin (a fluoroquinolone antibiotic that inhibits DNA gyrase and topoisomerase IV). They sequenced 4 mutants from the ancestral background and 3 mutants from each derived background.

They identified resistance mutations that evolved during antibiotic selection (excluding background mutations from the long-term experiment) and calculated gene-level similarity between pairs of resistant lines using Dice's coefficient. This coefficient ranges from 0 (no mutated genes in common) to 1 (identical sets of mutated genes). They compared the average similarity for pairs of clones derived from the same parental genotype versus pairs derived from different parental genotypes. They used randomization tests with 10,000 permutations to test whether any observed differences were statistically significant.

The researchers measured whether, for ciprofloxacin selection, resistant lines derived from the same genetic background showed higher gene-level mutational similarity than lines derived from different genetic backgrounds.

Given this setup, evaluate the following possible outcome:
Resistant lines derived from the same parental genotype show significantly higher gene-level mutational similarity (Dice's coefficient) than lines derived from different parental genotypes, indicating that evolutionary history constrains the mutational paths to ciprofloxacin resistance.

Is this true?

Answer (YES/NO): NO